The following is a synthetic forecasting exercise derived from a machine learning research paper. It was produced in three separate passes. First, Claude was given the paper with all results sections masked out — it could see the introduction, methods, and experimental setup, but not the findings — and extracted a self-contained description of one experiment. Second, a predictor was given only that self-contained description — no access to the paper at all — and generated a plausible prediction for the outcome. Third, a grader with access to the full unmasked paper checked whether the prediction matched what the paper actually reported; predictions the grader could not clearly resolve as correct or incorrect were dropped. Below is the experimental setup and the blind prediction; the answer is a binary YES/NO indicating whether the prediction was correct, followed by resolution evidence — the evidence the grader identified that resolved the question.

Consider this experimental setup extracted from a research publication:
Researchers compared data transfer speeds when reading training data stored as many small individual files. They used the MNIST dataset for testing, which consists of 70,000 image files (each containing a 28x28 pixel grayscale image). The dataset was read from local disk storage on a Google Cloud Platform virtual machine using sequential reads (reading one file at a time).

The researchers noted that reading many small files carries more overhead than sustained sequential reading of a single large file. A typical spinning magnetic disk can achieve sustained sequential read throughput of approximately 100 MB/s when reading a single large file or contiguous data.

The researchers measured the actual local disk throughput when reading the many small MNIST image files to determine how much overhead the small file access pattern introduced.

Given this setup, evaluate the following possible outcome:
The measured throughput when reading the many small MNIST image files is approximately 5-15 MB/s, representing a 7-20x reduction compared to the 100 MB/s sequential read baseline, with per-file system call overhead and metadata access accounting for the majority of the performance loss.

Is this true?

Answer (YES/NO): NO